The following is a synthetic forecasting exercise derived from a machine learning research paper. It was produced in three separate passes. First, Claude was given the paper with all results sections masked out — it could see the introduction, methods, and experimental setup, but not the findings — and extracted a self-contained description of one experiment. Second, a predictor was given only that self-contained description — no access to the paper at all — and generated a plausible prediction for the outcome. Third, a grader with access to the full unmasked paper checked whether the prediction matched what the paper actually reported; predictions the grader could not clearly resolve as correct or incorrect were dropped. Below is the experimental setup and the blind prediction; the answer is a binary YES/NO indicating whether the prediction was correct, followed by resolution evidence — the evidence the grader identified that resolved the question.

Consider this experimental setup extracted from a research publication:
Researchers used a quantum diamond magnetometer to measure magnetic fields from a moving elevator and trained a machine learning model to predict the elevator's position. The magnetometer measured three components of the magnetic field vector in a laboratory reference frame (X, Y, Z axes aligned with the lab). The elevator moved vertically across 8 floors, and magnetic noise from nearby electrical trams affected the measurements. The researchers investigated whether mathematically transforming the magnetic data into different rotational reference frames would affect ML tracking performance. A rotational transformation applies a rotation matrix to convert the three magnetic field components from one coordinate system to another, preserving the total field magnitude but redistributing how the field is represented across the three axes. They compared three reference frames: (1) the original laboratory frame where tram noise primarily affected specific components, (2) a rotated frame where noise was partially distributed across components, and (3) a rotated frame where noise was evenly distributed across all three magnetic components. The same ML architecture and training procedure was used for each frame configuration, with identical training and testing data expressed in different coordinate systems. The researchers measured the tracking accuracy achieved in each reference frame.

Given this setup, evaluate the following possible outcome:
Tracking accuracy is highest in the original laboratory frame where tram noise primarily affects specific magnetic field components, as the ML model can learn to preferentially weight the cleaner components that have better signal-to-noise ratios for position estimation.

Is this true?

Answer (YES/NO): NO